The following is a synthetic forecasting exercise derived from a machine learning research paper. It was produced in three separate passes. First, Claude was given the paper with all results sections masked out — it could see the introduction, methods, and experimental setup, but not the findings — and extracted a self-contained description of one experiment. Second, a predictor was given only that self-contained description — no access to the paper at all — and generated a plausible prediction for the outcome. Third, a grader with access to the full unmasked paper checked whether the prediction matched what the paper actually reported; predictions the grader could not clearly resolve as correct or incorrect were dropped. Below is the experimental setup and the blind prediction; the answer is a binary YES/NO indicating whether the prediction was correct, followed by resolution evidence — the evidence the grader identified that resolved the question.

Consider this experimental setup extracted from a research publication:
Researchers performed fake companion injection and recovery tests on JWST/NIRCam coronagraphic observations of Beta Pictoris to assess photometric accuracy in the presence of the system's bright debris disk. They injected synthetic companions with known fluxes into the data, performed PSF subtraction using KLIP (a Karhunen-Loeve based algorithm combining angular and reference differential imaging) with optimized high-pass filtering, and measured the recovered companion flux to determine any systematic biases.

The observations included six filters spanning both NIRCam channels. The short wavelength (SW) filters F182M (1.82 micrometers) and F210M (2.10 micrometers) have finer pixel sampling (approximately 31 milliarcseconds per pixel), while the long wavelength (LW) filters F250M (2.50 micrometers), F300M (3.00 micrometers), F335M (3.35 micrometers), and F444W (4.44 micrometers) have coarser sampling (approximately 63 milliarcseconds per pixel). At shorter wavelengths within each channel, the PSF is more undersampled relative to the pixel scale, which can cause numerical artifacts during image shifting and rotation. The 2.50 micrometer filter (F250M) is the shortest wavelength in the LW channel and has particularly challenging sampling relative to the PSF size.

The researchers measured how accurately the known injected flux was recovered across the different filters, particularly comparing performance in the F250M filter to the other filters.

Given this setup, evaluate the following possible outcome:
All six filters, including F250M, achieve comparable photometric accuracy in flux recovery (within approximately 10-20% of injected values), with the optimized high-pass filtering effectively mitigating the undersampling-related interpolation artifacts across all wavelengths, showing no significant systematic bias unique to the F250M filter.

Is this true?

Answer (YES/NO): NO